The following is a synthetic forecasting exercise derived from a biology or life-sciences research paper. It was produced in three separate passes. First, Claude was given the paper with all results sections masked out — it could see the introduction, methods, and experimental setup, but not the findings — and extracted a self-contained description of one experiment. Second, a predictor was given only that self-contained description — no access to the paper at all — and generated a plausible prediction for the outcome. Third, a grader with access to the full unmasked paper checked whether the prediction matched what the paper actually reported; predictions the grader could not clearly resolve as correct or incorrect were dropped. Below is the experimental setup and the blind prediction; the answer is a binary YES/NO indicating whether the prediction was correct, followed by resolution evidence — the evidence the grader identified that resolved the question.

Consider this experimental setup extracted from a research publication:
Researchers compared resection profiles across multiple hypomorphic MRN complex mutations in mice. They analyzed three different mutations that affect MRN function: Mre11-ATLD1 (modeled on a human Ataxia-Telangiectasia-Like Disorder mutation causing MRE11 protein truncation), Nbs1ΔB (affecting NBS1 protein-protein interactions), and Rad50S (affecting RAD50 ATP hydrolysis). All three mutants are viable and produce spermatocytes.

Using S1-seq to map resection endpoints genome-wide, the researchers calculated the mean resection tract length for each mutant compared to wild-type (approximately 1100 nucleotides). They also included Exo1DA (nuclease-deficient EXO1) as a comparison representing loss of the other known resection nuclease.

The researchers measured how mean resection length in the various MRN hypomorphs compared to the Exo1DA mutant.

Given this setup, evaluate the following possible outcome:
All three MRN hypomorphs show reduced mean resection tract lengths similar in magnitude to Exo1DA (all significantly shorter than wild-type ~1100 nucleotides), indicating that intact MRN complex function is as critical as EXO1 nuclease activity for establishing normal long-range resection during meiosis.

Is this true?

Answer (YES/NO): NO